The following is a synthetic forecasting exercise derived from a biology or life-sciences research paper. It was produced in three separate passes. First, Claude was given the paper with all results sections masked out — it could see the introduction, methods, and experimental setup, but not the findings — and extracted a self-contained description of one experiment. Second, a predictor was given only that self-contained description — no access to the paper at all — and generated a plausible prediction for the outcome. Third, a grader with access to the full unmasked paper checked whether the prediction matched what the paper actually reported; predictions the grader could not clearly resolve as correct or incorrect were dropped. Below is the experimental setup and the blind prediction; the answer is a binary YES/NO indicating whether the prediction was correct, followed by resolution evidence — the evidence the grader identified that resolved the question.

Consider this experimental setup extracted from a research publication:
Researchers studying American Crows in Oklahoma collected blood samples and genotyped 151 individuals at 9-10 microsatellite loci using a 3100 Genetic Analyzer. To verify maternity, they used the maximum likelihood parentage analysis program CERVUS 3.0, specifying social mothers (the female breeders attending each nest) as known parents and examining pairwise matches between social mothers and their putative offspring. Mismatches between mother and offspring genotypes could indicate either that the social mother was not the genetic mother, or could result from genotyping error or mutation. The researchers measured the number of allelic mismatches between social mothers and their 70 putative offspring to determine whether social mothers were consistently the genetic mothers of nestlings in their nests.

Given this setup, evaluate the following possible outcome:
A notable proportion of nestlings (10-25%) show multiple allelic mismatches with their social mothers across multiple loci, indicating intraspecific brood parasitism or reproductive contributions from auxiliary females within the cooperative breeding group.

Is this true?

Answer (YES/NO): NO